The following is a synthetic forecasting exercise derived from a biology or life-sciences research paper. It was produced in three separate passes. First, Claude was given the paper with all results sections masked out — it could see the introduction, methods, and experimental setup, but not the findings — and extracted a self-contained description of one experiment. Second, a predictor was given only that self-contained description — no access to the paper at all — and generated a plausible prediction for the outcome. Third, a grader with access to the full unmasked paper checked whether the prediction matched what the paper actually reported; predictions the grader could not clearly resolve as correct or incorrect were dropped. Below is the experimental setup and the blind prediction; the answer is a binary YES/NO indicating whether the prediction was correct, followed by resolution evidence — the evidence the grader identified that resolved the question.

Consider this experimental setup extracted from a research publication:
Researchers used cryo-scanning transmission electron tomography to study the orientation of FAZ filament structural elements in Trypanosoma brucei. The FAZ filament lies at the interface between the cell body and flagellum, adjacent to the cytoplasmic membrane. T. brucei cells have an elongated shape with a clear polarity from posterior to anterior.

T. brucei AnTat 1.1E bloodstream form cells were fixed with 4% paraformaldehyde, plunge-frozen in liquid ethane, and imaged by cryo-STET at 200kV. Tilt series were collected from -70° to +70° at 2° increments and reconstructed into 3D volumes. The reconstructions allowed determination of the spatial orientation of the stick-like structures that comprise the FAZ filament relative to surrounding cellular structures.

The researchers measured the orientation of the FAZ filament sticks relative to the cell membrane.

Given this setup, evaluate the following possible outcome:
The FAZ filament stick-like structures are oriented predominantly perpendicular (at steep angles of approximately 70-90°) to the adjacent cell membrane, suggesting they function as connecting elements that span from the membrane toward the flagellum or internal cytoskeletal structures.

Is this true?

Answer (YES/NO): YES